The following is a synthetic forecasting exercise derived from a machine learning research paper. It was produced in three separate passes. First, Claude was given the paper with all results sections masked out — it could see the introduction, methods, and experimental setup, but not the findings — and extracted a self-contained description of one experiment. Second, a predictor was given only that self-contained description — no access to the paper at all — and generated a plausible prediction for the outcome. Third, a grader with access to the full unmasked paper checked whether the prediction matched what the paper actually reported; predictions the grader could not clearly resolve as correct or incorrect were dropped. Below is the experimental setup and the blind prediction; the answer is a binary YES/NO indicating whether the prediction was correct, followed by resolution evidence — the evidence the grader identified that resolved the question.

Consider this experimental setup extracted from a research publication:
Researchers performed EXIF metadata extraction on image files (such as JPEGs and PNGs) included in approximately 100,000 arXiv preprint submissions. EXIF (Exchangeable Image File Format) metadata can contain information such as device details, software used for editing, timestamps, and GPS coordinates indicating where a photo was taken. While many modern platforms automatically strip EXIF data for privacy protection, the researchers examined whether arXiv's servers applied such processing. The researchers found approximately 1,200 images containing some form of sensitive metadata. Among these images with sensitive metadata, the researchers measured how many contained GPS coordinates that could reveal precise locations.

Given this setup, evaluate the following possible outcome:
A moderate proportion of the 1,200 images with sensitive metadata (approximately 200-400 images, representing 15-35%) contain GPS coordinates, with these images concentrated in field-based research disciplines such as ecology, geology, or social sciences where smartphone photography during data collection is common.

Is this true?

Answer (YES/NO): NO